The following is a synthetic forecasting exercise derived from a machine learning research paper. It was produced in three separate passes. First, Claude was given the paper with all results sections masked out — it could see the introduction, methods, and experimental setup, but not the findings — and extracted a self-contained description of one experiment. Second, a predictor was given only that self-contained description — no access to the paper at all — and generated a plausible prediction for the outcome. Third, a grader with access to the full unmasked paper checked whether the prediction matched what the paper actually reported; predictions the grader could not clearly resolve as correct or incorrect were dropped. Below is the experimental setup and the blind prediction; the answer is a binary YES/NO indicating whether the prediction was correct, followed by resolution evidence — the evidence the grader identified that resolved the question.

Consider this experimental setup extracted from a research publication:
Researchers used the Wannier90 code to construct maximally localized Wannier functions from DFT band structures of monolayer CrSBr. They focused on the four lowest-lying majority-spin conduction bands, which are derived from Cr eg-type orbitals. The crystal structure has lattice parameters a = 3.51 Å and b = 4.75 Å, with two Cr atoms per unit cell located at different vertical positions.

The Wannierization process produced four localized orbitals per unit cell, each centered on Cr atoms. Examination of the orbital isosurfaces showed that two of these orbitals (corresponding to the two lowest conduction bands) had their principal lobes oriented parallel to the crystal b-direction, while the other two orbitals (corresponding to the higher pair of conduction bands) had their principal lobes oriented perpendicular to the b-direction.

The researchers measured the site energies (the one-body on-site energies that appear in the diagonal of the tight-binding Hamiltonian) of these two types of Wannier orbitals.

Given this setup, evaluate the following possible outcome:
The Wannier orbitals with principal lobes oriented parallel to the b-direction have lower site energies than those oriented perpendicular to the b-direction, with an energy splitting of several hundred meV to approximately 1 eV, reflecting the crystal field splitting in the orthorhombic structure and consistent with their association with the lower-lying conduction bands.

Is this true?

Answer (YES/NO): NO